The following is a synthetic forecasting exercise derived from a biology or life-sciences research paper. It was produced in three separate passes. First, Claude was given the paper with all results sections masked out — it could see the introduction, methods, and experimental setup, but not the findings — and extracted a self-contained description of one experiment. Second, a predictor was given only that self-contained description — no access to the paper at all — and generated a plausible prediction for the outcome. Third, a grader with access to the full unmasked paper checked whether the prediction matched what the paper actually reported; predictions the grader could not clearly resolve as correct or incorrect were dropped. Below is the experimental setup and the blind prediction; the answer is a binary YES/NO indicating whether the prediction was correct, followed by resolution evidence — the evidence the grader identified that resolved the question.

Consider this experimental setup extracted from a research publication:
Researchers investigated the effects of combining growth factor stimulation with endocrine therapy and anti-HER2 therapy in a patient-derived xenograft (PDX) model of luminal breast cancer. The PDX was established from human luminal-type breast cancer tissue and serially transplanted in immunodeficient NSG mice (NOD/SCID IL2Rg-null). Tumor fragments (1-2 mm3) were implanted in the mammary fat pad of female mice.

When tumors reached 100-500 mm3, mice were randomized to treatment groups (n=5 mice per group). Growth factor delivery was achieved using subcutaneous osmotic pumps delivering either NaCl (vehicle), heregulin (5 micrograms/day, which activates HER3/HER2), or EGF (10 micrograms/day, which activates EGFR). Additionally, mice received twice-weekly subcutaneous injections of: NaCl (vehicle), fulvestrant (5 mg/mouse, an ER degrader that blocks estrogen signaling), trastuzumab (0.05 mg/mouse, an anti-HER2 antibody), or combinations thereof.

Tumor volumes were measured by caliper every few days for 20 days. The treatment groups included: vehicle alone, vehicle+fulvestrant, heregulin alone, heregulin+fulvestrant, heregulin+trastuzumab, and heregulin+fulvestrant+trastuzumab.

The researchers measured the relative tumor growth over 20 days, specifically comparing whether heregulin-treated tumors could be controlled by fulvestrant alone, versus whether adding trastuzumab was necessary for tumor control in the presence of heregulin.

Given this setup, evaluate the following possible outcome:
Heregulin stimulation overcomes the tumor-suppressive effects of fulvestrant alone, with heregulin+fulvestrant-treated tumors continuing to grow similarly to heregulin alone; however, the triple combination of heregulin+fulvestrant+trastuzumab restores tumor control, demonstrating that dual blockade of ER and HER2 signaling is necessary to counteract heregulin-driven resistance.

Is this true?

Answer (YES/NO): NO